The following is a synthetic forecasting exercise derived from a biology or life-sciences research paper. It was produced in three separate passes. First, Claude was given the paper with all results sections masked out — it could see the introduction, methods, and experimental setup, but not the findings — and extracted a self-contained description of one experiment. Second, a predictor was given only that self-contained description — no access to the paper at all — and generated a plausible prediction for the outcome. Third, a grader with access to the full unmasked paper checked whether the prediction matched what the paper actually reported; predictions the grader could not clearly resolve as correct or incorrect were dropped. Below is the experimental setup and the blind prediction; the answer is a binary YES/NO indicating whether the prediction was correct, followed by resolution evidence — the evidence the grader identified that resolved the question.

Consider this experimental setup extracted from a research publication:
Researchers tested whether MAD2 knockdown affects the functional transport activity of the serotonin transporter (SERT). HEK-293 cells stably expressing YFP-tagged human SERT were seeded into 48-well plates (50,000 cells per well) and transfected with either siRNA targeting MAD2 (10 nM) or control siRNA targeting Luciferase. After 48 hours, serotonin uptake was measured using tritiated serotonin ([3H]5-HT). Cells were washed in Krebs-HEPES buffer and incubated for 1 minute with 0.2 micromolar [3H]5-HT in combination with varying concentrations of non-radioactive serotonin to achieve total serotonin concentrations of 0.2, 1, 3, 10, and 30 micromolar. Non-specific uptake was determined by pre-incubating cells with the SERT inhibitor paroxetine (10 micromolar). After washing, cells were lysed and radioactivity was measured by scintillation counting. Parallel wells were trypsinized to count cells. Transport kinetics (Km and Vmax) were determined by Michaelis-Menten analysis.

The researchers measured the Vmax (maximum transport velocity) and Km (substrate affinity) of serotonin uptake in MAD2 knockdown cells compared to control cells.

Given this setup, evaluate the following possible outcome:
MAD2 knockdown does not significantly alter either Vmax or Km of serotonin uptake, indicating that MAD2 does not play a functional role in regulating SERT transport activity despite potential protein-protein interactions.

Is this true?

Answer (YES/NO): NO